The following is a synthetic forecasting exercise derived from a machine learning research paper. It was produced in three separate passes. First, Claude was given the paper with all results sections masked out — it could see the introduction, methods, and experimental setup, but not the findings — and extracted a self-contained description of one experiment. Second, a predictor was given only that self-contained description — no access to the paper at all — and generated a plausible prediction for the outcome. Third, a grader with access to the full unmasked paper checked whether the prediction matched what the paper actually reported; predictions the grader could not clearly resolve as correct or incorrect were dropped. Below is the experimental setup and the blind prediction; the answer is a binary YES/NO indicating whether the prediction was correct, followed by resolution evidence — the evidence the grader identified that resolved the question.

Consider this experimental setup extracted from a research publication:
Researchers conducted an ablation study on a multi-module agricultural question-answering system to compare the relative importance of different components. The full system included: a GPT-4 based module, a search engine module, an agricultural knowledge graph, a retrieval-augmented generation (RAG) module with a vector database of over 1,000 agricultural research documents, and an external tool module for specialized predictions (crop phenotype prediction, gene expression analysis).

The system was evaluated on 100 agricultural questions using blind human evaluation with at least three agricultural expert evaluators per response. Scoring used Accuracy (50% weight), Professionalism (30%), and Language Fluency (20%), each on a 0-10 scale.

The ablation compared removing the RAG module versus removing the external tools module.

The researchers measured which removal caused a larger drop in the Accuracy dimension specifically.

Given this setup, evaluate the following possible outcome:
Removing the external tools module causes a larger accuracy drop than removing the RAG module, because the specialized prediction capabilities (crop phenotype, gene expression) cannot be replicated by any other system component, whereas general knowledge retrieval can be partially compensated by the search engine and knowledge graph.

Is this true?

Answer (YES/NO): NO